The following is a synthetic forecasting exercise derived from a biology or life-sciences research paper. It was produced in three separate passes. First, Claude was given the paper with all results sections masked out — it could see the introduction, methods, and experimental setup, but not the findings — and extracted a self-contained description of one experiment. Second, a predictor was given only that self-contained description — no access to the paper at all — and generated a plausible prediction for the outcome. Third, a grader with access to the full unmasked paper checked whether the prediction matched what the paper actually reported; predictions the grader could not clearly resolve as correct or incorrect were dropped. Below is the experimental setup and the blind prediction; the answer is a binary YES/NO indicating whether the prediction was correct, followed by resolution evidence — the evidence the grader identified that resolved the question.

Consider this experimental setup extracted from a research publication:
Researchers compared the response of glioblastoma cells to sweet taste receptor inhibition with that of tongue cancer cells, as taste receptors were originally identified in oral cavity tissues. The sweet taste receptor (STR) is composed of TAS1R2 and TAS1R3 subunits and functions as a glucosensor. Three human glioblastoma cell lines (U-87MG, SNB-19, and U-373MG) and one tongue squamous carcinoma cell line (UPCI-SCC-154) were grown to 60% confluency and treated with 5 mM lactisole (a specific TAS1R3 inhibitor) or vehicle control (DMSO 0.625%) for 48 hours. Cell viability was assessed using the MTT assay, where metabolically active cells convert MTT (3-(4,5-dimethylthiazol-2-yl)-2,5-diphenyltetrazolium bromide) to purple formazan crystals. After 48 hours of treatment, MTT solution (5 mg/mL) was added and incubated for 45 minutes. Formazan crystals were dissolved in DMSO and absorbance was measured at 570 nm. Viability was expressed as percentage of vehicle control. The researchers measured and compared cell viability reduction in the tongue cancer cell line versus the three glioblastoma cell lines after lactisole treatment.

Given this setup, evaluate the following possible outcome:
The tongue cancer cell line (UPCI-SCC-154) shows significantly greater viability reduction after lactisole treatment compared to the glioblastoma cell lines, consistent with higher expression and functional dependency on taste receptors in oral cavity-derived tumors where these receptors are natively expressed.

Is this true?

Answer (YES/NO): NO